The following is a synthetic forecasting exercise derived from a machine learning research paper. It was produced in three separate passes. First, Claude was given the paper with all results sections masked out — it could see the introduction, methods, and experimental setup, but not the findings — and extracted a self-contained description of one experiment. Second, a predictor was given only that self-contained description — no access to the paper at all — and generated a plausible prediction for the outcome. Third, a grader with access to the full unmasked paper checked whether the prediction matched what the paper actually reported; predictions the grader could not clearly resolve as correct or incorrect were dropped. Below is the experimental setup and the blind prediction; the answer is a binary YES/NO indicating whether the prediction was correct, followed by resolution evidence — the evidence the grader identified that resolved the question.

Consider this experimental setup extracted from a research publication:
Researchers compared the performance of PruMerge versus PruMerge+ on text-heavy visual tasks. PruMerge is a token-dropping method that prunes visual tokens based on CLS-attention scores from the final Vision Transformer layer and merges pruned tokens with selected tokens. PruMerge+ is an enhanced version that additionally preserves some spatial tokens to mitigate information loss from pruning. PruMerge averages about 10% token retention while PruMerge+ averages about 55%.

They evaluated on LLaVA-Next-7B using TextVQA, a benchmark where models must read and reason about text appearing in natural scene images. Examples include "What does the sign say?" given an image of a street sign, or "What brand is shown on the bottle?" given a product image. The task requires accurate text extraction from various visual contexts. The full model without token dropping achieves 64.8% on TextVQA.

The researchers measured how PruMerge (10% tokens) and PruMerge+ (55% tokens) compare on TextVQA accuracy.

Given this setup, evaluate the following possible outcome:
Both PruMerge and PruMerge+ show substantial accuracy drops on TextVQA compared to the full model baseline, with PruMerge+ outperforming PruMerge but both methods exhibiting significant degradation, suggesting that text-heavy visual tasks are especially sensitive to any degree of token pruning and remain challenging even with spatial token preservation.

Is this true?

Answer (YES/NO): YES